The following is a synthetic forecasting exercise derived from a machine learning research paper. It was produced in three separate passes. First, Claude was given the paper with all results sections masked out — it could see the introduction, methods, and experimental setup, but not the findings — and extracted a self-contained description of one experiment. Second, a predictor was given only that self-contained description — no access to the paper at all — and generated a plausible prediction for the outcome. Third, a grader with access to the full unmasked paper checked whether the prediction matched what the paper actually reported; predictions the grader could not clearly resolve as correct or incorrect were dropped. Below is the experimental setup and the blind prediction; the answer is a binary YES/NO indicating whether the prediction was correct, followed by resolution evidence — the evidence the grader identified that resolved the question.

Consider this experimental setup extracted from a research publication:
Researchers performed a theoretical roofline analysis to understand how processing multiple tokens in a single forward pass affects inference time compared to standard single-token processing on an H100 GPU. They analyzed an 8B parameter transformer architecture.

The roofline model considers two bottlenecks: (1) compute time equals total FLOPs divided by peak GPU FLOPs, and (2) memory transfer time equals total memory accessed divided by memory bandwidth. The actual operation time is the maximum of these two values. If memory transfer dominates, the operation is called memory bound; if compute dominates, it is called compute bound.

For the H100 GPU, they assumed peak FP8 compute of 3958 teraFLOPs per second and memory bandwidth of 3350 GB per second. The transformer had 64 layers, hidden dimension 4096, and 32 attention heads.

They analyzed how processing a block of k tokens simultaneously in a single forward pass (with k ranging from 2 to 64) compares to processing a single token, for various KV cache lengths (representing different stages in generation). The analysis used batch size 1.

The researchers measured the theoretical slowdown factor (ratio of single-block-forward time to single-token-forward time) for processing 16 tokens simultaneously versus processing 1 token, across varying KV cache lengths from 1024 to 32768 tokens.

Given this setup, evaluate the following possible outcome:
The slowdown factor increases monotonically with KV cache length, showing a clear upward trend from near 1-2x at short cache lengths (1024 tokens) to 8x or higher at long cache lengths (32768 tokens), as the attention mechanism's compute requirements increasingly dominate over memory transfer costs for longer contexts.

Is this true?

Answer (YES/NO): NO